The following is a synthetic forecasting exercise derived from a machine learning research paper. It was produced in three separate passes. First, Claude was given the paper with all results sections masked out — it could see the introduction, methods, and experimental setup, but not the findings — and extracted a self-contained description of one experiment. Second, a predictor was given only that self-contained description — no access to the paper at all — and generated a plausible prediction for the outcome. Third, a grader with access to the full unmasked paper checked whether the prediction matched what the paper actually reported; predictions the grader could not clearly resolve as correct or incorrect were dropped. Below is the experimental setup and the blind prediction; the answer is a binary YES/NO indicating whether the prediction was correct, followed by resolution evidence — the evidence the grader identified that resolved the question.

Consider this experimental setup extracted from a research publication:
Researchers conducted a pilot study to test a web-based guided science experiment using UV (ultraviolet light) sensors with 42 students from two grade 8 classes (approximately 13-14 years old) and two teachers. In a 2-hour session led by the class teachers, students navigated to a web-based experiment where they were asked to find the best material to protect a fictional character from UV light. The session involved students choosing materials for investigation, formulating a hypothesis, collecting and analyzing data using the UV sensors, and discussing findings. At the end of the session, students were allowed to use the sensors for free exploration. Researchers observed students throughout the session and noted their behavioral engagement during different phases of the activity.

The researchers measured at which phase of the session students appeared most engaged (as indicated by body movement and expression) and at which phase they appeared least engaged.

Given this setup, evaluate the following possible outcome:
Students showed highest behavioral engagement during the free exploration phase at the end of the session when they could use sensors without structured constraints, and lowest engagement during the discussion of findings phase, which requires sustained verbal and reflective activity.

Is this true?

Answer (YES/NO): NO